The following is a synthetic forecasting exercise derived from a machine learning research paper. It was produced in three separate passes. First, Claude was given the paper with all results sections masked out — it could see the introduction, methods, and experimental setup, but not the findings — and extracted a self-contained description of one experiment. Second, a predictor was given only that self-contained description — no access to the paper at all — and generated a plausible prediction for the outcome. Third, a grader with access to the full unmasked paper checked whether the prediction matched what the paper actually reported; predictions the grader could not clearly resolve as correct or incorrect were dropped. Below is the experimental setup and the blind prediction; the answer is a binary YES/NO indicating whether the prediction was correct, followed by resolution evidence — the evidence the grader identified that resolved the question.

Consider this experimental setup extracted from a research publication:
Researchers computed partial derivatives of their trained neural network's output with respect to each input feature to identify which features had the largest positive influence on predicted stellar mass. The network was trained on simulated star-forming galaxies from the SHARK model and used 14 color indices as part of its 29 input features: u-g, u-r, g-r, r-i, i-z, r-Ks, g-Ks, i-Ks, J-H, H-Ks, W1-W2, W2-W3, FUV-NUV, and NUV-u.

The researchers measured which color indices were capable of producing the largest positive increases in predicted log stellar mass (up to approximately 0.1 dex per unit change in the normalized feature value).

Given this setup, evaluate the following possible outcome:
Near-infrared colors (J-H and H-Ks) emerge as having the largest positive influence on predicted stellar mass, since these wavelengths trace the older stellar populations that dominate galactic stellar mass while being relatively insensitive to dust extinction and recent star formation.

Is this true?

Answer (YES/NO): NO